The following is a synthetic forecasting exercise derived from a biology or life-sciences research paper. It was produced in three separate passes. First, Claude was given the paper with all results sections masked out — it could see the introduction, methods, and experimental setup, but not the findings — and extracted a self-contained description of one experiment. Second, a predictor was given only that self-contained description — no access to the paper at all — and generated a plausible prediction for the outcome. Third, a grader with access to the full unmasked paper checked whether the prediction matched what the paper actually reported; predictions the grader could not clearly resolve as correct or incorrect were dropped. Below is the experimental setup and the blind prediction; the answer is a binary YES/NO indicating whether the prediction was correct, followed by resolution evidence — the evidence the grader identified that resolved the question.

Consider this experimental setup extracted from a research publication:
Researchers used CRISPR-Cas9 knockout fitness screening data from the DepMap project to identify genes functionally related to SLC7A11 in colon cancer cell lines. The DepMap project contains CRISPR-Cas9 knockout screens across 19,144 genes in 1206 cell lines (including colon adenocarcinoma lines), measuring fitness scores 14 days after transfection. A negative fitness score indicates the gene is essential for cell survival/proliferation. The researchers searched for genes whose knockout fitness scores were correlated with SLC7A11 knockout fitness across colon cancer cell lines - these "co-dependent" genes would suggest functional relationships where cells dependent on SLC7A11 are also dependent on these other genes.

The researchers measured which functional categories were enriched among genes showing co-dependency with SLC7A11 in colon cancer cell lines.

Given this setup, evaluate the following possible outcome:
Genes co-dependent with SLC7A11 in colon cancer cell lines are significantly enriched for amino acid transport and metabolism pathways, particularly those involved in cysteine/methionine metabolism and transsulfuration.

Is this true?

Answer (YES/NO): NO